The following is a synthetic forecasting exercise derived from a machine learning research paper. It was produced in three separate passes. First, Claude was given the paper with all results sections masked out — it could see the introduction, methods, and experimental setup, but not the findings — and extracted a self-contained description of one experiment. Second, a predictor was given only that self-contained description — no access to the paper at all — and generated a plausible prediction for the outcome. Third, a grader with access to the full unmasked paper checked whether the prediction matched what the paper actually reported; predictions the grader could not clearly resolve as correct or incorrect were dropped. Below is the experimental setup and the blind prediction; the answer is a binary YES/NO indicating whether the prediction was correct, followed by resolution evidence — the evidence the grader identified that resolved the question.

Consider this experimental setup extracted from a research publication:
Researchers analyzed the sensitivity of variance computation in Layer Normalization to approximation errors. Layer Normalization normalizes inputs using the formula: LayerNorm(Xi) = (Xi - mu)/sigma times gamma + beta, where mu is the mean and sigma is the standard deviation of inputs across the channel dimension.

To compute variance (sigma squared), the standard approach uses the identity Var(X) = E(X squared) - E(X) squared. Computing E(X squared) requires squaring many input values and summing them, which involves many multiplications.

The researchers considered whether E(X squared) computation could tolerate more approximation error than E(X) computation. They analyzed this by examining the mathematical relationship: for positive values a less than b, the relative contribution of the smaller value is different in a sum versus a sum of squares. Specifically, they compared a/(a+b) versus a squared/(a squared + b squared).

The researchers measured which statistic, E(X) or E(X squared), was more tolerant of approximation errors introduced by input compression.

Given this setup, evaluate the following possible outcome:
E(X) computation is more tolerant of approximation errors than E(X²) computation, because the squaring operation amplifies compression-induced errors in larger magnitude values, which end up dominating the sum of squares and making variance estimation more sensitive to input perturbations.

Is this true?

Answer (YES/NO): NO